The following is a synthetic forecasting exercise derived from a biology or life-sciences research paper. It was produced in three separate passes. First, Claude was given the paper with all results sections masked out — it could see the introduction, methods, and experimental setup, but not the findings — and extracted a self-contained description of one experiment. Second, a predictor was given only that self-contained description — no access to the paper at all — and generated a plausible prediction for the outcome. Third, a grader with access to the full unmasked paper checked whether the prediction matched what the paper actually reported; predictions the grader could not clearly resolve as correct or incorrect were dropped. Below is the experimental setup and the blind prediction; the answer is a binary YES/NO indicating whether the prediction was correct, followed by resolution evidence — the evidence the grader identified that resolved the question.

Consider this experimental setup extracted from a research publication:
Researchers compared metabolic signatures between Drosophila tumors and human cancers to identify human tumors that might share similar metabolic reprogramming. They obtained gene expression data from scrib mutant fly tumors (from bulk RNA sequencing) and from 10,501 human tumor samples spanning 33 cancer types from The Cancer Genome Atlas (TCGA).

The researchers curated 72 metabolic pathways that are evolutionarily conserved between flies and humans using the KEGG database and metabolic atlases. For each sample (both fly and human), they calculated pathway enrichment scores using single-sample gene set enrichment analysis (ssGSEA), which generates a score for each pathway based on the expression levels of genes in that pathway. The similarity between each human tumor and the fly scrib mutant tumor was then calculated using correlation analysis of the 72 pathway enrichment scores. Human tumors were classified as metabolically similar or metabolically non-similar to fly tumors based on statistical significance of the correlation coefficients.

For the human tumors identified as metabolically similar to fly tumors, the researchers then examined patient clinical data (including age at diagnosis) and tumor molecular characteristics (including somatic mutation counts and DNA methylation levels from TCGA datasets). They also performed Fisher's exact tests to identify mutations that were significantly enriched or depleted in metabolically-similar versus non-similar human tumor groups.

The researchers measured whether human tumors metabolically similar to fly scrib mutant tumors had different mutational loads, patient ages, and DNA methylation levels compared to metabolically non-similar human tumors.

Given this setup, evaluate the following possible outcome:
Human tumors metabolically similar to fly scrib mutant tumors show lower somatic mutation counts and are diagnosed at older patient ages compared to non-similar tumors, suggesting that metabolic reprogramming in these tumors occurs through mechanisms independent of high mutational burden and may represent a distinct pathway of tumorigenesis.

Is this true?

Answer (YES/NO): NO